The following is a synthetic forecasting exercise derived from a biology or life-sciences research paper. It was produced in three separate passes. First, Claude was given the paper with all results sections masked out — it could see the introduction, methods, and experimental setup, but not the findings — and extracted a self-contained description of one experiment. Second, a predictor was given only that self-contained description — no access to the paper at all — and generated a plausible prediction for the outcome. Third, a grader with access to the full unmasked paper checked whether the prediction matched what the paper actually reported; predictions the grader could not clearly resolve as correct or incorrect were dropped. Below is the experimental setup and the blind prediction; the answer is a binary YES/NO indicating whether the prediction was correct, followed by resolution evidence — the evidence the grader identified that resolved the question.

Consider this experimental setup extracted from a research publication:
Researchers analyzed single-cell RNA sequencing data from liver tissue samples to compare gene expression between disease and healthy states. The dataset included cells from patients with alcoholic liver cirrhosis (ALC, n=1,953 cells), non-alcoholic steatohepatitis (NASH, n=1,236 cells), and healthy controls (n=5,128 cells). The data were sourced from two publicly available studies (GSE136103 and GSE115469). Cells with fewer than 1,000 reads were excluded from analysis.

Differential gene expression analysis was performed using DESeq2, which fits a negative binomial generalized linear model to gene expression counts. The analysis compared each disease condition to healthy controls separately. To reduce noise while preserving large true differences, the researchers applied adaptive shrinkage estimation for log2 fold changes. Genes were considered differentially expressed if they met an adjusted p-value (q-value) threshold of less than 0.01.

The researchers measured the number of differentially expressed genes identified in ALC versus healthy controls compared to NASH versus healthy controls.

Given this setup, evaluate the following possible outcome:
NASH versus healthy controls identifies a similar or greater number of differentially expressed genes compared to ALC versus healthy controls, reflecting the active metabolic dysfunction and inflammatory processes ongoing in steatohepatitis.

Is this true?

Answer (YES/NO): YES